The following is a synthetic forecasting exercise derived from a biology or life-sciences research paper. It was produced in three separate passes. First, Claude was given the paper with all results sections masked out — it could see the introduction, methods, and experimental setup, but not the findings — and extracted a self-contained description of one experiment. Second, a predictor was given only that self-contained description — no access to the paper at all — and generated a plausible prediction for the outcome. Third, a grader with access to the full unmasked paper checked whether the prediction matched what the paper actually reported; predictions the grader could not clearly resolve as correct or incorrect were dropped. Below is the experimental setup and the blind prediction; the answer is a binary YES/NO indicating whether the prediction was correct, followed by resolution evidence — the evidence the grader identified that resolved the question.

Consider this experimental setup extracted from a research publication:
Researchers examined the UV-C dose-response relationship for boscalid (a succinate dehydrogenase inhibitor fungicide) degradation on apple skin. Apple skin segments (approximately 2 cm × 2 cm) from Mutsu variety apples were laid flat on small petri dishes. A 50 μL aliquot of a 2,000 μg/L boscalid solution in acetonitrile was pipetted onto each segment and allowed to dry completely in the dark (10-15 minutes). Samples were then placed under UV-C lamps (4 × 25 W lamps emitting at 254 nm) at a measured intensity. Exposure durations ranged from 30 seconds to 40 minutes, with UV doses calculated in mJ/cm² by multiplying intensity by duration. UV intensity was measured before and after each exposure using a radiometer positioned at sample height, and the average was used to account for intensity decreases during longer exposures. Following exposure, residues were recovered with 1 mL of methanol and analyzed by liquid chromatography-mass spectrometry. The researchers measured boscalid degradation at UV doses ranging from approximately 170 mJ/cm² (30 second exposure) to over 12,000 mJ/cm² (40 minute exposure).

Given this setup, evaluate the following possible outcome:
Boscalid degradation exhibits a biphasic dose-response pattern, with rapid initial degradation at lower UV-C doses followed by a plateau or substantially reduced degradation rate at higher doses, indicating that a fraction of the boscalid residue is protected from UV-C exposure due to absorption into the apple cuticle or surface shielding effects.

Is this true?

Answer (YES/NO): NO